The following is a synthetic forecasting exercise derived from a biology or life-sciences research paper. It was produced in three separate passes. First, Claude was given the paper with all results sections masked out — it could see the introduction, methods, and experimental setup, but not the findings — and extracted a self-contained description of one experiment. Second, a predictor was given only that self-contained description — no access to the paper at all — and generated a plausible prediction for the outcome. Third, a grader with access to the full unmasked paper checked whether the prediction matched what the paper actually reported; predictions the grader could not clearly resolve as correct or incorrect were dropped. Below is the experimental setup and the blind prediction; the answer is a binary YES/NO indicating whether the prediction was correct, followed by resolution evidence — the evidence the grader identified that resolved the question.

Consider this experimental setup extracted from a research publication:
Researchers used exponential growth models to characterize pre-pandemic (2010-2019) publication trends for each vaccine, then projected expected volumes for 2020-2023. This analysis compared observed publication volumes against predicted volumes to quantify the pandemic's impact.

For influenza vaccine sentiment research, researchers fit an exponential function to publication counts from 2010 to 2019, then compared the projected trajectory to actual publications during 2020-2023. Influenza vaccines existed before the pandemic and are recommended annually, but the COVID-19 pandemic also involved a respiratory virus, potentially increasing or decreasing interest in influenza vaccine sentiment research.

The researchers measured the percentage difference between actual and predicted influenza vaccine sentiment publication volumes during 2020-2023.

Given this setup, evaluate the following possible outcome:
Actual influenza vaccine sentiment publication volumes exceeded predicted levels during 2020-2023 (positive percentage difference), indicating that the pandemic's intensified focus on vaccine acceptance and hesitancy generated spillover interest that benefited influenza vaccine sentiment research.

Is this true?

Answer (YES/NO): YES